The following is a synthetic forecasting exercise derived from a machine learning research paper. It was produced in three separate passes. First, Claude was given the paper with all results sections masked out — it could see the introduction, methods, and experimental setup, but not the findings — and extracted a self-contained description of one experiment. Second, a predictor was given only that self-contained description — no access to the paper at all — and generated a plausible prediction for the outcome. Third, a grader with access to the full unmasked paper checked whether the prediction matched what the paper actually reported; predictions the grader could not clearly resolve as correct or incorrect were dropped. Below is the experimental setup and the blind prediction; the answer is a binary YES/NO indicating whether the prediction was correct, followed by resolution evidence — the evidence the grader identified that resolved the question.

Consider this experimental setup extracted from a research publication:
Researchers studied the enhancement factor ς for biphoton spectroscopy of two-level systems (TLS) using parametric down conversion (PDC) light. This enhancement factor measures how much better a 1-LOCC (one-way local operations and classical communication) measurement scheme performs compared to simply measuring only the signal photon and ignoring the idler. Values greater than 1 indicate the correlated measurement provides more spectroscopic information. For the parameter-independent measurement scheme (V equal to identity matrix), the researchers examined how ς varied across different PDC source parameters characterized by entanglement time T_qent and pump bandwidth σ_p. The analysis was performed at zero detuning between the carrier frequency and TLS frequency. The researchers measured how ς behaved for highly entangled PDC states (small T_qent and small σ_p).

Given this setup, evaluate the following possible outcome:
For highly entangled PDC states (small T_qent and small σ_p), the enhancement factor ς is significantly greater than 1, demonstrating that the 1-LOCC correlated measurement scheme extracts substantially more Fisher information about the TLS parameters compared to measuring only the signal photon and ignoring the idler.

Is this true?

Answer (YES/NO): YES